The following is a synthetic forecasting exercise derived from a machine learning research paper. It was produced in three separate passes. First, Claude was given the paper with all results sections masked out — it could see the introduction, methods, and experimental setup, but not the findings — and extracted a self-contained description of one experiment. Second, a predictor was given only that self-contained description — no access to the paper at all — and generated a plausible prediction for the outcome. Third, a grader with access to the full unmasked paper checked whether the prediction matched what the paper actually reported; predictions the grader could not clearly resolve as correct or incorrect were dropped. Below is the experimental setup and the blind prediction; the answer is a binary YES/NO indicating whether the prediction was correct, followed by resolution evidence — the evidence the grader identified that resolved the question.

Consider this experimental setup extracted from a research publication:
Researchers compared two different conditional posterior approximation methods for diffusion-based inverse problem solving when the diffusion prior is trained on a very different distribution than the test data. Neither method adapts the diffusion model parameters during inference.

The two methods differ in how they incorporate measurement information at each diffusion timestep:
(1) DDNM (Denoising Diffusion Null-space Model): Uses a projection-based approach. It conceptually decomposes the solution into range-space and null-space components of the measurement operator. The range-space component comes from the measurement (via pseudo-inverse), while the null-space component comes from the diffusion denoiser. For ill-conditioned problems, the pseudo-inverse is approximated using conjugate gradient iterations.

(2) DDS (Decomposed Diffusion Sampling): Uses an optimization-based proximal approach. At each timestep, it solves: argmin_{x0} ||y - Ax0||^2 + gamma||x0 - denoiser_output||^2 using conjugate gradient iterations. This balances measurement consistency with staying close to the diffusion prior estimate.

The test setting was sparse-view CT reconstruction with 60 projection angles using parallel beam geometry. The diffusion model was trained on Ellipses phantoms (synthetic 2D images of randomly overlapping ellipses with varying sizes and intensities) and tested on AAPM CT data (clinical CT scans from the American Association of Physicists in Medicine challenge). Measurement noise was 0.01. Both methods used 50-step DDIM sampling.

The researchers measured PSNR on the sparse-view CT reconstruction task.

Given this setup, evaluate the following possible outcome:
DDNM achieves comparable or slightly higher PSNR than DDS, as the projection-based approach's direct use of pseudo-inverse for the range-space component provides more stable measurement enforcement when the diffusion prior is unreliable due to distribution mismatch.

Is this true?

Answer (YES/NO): NO